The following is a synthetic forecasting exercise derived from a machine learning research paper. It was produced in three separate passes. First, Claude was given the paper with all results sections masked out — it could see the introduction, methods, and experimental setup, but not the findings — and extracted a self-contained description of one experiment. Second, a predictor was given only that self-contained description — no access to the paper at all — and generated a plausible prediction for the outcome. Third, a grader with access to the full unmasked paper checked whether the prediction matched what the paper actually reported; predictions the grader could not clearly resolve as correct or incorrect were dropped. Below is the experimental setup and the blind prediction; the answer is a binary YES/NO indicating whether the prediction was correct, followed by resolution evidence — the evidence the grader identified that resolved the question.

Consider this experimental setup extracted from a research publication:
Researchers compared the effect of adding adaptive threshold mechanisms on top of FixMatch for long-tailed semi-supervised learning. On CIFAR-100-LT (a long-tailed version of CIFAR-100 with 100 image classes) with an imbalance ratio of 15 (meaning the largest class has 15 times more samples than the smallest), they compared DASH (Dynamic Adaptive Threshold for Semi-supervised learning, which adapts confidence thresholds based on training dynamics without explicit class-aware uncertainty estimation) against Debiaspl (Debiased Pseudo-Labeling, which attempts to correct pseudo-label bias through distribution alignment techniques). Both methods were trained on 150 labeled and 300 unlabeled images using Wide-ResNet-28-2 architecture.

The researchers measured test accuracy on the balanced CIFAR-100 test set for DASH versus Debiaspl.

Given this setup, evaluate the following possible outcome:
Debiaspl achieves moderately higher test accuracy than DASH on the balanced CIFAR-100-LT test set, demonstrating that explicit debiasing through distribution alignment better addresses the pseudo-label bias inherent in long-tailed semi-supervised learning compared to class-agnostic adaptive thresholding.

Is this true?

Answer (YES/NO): NO